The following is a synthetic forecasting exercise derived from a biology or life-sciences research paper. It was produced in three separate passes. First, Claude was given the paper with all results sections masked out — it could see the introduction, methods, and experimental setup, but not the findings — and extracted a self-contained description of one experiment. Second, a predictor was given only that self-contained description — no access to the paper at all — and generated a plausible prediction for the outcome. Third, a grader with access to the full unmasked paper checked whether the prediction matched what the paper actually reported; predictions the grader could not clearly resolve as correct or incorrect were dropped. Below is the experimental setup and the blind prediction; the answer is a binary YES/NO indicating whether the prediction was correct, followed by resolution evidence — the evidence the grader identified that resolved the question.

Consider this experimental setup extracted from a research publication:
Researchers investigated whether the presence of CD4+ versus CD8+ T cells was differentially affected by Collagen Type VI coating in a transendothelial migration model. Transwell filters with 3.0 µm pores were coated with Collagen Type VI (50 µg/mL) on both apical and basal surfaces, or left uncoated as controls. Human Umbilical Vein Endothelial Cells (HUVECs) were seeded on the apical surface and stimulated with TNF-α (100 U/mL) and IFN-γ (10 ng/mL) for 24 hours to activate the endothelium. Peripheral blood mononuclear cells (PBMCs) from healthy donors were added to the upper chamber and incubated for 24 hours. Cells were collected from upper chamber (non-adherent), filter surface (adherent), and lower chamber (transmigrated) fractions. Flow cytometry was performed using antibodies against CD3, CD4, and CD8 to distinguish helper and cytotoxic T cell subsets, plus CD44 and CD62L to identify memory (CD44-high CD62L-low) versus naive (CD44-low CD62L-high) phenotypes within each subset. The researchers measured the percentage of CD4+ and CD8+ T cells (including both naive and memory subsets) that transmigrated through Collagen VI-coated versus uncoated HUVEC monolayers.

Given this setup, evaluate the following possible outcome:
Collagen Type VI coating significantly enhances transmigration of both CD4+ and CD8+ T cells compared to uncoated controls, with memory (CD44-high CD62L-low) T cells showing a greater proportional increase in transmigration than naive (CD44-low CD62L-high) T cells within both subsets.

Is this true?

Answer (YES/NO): NO